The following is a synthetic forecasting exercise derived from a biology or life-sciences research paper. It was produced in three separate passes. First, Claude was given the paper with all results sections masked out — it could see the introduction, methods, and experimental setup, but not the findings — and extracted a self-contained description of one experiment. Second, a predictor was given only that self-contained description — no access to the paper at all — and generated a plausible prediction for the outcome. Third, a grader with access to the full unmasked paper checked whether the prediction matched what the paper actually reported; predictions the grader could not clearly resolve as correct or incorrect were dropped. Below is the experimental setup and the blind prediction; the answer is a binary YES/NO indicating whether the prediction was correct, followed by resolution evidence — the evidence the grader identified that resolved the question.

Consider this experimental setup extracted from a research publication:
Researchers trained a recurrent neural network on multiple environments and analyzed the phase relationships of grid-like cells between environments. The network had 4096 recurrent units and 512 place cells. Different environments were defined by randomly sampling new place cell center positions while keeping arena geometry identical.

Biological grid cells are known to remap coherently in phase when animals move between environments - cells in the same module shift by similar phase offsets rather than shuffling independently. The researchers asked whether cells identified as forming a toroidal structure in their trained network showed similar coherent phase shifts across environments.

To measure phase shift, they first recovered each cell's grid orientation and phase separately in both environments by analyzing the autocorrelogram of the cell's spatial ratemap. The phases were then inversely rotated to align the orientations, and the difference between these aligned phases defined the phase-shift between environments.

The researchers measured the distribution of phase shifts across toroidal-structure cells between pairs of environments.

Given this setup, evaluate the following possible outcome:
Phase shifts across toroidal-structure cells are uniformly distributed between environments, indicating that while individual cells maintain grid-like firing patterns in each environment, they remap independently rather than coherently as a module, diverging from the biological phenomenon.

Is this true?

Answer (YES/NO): NO